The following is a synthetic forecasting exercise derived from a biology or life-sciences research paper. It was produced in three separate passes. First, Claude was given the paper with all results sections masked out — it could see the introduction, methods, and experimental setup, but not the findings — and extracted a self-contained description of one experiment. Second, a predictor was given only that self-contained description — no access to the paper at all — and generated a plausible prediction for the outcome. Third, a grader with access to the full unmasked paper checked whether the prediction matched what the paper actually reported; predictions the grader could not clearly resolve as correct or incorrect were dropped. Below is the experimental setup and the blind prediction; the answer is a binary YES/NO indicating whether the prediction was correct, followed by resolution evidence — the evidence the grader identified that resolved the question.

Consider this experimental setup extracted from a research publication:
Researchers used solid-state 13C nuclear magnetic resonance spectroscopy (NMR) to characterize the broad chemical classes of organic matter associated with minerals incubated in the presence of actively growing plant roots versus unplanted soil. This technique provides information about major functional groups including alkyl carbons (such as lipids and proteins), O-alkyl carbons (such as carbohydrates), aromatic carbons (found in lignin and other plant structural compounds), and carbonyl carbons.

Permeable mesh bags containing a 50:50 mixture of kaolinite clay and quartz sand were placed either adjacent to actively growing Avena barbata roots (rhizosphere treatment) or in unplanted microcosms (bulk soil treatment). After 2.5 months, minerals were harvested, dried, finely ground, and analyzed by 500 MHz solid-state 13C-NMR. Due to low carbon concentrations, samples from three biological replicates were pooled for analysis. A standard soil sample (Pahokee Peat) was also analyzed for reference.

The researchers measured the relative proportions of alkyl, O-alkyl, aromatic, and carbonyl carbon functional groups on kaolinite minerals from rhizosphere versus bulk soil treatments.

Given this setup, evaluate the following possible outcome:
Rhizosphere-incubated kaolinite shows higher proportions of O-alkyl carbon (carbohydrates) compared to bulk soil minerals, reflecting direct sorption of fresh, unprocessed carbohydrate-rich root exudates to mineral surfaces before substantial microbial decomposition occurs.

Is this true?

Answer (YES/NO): NO